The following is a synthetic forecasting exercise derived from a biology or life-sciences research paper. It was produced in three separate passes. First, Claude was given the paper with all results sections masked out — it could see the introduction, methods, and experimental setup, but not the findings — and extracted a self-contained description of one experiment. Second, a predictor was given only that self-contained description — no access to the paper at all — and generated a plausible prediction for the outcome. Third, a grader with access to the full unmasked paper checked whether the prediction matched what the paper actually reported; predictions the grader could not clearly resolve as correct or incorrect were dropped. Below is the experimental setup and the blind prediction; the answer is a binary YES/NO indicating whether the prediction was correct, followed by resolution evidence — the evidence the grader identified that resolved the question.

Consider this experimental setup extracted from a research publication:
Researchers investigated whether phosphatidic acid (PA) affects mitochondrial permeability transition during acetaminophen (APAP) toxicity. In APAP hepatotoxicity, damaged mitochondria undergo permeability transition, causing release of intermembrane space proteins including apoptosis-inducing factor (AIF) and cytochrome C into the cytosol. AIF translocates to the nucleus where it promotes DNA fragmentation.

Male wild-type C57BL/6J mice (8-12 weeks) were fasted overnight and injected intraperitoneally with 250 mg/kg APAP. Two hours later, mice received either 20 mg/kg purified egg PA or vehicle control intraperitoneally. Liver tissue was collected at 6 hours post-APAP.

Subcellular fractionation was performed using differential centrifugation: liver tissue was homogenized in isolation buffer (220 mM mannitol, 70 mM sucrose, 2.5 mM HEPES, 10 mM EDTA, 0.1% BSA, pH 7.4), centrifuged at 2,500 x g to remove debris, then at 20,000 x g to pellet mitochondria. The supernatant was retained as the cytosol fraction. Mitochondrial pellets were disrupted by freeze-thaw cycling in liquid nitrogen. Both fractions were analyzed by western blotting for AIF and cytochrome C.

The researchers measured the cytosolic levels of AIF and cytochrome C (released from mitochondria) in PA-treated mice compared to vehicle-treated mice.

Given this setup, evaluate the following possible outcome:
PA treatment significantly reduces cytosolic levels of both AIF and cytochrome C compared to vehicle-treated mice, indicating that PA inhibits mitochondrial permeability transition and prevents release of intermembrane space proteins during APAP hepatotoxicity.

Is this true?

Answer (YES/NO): NO